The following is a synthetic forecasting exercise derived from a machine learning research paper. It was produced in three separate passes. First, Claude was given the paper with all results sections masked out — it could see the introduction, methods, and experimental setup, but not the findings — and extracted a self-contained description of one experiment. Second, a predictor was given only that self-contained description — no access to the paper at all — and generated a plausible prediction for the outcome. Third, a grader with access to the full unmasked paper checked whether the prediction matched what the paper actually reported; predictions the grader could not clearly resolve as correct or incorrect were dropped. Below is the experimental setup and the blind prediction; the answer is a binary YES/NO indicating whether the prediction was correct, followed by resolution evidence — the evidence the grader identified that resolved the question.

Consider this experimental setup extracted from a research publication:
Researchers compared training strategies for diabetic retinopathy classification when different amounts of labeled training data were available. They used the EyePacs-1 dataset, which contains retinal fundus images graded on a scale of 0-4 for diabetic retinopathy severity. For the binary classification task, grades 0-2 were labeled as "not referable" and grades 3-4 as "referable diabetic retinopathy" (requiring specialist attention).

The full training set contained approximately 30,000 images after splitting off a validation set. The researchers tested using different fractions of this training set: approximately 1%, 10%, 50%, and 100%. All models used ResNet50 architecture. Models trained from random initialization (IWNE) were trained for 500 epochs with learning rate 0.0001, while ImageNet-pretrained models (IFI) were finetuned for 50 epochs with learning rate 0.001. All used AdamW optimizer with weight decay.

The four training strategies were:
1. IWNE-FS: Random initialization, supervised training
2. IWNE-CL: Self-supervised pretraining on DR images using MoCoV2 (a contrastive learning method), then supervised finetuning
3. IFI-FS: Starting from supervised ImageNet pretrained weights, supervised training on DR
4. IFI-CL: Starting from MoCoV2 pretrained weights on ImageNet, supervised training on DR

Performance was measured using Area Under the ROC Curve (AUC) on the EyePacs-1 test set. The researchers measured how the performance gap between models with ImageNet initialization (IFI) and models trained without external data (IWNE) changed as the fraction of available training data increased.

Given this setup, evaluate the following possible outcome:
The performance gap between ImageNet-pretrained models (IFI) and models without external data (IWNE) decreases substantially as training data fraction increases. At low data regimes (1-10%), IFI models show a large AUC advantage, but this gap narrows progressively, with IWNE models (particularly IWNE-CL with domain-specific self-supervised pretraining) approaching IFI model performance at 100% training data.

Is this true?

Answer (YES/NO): NO